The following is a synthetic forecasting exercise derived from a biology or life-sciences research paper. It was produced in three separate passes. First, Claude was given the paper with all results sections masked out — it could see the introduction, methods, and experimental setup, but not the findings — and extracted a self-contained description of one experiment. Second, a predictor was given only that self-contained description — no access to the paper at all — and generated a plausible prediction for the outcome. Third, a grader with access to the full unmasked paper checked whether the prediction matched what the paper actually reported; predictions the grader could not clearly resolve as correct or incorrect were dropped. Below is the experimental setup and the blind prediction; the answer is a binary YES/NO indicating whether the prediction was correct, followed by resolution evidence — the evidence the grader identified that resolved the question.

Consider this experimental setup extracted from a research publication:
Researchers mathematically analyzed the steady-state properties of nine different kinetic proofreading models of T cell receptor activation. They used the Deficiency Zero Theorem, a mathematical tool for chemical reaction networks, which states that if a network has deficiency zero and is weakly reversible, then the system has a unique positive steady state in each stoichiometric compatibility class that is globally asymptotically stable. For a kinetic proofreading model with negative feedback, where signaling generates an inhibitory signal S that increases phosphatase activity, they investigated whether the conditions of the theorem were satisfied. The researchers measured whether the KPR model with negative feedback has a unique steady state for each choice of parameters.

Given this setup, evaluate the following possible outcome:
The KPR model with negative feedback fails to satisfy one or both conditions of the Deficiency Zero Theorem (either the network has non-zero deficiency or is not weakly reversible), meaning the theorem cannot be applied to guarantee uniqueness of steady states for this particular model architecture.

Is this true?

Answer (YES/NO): YES